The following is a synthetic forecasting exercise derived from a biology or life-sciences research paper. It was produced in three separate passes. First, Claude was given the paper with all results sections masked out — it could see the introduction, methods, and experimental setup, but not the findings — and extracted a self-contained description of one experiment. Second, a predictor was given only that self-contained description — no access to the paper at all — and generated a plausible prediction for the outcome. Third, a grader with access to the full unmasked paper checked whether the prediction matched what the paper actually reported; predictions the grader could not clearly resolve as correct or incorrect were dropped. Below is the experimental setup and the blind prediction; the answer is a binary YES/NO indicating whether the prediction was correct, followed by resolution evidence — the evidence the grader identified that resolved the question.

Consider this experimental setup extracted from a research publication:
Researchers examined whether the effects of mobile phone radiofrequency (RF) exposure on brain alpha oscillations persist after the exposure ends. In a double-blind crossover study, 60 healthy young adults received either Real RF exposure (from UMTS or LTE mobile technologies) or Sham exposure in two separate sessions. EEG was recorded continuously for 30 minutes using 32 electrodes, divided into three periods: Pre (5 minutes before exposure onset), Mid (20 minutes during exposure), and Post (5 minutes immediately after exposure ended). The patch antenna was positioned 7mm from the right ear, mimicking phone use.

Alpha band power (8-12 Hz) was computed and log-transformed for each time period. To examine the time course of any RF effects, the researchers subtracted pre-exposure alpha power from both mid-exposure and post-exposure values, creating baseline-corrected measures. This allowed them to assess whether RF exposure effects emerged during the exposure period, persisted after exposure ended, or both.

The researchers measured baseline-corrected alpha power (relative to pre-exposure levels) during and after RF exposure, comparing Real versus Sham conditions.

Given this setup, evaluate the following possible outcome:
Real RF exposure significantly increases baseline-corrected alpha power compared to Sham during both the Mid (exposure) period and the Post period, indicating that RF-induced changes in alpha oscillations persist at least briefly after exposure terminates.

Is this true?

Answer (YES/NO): NO